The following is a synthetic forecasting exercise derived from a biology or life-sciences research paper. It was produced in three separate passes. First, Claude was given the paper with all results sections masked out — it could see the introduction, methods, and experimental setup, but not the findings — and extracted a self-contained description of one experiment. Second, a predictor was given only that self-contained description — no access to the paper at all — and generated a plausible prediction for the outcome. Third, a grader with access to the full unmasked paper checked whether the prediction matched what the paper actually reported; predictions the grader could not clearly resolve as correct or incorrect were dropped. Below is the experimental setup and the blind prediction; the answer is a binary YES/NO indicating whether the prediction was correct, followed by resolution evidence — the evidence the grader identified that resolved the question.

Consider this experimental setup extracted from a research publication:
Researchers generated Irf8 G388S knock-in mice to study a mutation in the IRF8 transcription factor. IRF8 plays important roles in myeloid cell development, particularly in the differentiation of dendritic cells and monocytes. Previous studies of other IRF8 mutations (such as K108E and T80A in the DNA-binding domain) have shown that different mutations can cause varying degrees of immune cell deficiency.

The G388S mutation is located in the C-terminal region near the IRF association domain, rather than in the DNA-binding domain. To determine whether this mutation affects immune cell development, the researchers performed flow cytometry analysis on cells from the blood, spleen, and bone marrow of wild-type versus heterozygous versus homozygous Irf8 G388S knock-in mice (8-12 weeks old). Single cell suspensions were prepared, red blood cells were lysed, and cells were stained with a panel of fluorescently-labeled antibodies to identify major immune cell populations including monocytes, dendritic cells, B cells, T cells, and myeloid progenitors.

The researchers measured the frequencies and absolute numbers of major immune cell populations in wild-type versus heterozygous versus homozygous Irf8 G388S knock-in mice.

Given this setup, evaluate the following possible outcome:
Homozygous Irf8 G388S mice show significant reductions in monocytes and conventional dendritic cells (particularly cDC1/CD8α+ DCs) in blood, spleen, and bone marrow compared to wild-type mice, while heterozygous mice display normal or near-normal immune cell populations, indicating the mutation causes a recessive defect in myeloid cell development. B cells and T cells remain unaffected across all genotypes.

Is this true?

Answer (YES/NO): NO